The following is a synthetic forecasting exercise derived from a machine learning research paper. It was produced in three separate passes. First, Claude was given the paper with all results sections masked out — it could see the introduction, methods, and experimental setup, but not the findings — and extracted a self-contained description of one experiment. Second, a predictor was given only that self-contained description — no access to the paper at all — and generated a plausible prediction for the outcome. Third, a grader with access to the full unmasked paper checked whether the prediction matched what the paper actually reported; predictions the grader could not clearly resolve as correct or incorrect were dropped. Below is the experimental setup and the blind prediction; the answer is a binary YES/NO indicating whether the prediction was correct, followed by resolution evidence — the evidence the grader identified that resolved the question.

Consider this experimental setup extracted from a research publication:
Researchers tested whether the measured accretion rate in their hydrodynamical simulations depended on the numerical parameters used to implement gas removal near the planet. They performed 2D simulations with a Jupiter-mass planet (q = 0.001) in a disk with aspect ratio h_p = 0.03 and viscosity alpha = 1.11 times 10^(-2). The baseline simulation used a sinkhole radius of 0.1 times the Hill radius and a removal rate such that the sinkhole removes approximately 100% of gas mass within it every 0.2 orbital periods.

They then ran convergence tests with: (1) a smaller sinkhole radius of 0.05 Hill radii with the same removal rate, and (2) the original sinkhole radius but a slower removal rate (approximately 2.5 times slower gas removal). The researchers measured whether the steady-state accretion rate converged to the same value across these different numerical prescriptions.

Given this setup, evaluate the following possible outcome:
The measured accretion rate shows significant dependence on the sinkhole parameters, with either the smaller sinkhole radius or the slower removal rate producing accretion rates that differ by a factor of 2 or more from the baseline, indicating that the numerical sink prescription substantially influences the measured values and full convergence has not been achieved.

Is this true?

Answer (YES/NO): NO